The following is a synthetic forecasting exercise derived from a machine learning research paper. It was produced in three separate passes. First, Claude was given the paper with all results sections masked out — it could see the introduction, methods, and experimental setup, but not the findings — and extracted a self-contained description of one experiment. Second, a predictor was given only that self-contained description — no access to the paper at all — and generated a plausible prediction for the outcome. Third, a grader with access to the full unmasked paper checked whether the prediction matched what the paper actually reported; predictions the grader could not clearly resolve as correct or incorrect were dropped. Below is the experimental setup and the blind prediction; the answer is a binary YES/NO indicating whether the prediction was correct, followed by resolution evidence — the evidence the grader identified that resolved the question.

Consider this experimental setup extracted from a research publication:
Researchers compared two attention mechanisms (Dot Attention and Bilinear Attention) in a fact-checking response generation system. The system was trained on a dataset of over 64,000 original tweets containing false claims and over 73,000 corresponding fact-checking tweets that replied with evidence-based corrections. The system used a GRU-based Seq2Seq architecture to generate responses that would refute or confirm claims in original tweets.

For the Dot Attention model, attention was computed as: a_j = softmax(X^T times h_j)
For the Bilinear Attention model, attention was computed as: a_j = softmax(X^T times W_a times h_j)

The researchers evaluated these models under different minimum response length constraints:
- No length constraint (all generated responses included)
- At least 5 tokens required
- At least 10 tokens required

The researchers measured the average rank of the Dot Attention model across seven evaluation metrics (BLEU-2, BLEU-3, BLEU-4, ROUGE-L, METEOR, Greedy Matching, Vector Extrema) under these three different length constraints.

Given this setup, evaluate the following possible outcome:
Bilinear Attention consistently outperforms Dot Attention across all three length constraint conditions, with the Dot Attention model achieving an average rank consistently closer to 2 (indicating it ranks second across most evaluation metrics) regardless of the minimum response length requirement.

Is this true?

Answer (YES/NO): NO